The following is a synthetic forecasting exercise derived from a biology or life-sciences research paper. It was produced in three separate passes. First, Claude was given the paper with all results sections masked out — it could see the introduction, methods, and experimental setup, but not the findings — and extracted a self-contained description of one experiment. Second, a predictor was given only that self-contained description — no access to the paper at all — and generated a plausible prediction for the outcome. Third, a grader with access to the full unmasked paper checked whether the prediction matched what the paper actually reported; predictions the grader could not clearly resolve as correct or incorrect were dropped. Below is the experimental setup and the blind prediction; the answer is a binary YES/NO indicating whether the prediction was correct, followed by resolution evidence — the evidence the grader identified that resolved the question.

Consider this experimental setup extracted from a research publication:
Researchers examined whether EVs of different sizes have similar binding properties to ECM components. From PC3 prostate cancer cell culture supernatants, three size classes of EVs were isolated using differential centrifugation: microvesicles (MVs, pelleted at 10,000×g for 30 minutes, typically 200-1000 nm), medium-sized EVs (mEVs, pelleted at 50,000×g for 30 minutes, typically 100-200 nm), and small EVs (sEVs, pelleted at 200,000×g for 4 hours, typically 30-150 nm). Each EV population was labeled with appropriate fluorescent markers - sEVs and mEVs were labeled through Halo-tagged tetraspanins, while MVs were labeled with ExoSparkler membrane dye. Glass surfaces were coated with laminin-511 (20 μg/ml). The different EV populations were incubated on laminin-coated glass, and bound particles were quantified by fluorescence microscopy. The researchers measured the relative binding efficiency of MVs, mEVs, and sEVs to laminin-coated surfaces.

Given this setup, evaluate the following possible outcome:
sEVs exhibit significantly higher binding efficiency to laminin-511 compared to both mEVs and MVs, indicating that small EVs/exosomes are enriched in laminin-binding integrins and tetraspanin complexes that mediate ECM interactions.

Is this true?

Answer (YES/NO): NO